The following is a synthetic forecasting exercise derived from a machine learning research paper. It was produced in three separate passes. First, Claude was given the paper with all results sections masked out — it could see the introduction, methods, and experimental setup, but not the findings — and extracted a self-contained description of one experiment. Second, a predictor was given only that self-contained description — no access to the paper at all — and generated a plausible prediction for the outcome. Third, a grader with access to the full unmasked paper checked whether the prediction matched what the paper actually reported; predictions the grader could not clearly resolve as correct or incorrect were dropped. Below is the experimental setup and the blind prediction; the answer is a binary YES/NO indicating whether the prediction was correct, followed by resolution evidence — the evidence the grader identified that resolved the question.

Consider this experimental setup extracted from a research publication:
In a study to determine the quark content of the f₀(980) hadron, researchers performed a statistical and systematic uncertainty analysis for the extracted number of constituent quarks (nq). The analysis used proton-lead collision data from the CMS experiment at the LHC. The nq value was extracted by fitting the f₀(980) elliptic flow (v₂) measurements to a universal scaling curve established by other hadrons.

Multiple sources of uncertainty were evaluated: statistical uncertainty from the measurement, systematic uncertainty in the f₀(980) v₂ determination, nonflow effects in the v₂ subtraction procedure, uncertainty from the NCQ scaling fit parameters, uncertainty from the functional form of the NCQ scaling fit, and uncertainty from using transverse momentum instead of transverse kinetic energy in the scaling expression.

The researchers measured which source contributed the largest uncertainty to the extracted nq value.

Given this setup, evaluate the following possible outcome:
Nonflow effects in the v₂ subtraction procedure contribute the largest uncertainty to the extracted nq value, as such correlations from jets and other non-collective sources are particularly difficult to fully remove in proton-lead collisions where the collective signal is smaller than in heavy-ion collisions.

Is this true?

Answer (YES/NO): NO